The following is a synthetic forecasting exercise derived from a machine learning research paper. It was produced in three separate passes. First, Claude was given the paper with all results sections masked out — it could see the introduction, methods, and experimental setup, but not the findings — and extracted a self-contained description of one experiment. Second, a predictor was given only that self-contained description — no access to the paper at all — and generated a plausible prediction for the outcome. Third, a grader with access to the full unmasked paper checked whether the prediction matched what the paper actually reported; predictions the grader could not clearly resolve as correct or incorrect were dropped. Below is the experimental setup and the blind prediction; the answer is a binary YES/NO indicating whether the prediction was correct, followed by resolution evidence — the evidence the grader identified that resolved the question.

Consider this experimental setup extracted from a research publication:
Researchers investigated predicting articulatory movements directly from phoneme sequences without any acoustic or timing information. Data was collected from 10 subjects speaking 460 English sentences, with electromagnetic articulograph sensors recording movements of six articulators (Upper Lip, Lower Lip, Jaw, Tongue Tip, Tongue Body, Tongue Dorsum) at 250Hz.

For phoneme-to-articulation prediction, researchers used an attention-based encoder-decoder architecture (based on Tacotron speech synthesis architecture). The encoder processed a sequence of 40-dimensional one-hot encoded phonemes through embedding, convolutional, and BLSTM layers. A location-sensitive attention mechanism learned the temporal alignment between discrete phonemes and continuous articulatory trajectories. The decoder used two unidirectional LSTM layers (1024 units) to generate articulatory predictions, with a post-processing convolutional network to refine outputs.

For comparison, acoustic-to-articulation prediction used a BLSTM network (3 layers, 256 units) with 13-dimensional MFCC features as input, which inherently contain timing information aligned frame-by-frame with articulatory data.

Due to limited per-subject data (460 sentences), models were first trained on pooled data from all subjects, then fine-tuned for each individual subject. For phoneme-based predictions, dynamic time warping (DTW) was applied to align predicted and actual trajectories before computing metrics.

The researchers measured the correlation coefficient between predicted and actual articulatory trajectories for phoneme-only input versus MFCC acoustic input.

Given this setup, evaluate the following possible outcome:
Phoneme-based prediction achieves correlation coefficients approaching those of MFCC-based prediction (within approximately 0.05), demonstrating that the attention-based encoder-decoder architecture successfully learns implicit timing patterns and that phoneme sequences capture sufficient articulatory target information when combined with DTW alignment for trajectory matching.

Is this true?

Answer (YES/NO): YES